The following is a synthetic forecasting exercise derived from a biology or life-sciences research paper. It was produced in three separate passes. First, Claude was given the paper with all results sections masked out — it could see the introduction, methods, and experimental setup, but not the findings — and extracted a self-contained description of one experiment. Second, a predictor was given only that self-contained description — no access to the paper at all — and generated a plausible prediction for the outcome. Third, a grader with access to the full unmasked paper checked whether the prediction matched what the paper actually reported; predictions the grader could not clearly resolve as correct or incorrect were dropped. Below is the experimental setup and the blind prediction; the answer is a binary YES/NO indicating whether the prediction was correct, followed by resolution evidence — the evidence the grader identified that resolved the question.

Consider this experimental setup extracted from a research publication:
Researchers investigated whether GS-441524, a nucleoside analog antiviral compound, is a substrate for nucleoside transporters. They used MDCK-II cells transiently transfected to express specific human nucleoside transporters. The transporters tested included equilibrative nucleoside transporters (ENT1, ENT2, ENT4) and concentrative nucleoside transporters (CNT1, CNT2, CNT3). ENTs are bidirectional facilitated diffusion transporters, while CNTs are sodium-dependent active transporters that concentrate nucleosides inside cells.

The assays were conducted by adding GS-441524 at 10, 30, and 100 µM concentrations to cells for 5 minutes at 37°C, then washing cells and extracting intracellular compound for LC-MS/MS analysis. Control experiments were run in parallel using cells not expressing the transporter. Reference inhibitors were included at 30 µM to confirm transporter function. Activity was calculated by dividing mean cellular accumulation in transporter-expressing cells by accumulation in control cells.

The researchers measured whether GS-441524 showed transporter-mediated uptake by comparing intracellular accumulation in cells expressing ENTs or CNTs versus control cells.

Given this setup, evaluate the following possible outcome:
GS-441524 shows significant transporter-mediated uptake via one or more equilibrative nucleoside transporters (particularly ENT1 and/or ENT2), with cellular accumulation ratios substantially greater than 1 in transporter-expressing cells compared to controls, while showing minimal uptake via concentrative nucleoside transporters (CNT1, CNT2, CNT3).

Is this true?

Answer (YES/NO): NO